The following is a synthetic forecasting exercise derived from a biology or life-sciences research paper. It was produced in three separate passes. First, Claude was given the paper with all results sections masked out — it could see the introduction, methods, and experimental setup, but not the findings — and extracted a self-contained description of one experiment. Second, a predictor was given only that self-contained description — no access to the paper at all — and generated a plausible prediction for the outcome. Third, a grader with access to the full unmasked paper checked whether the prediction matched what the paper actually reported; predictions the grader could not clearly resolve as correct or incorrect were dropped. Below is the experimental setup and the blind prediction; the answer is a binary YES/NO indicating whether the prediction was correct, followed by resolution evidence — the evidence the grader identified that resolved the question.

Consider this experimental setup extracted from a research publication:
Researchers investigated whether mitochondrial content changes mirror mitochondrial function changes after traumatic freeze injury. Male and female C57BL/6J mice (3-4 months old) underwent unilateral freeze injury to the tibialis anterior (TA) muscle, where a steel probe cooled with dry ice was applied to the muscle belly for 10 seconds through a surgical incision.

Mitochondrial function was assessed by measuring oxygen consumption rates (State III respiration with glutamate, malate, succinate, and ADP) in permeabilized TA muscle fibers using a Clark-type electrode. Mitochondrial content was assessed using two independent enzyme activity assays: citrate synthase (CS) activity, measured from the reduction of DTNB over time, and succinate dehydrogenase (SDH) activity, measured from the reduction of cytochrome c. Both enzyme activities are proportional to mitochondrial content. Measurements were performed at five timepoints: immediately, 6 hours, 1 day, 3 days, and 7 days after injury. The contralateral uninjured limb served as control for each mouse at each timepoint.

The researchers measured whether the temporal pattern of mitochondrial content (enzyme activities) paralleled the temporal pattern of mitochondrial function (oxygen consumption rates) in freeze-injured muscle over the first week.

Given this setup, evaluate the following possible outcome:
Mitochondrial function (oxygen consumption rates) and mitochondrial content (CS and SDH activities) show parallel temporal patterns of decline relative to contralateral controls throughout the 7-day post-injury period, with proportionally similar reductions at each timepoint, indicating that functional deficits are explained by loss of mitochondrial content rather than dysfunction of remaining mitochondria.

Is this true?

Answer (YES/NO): NO